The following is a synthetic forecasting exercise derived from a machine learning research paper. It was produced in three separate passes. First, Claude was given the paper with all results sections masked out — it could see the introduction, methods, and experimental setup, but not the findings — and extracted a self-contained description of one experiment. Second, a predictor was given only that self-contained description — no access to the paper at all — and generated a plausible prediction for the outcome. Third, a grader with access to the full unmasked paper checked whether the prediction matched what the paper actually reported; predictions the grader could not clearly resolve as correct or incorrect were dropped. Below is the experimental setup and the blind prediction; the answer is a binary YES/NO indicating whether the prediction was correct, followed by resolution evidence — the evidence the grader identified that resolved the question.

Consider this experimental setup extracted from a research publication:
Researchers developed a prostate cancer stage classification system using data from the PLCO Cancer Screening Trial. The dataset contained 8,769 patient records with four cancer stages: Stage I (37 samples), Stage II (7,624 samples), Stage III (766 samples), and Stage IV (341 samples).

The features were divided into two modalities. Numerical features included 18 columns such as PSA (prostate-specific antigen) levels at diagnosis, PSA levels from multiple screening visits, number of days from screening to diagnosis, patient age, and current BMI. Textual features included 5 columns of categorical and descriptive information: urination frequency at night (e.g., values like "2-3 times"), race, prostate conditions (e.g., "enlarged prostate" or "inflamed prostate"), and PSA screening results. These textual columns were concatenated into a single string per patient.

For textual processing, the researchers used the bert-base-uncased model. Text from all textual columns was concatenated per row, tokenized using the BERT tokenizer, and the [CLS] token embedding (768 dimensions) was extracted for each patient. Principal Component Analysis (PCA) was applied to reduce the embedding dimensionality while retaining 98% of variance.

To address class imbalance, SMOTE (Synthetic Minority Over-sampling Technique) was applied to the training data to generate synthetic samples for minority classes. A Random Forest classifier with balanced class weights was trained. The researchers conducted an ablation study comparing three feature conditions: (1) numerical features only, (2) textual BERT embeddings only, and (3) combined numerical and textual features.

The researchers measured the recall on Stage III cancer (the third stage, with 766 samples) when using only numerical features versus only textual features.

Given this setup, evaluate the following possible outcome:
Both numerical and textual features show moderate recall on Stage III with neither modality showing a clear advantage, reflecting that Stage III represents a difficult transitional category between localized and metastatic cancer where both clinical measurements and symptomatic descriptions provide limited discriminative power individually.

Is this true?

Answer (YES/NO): NO